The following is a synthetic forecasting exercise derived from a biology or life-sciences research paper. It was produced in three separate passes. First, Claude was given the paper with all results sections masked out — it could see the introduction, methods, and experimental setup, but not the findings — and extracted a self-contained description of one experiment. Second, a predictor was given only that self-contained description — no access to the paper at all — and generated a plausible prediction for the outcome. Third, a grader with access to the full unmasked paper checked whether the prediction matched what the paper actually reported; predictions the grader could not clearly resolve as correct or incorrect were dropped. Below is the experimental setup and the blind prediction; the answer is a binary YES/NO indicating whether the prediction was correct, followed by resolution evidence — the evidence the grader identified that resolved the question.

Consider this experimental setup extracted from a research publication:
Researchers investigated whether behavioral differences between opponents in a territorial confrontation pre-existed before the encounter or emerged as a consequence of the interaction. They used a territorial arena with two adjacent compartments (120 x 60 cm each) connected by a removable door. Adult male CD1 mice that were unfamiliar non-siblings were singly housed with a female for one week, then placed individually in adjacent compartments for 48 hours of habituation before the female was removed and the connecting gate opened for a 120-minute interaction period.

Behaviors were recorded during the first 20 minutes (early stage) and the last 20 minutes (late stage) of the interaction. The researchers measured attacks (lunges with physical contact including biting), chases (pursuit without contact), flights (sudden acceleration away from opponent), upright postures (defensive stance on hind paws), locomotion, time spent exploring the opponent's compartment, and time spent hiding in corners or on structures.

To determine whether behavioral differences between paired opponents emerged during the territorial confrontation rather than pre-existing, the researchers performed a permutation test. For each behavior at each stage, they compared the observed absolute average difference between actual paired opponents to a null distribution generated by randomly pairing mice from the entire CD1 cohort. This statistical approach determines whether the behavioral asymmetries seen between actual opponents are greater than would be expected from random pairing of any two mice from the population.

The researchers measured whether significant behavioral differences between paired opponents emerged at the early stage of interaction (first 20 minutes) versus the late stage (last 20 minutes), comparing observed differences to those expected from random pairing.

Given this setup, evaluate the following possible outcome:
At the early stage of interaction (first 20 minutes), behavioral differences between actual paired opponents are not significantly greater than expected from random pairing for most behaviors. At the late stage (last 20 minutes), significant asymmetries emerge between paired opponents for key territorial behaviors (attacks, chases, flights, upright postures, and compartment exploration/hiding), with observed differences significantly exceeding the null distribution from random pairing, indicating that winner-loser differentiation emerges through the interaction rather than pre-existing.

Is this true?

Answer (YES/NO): NO